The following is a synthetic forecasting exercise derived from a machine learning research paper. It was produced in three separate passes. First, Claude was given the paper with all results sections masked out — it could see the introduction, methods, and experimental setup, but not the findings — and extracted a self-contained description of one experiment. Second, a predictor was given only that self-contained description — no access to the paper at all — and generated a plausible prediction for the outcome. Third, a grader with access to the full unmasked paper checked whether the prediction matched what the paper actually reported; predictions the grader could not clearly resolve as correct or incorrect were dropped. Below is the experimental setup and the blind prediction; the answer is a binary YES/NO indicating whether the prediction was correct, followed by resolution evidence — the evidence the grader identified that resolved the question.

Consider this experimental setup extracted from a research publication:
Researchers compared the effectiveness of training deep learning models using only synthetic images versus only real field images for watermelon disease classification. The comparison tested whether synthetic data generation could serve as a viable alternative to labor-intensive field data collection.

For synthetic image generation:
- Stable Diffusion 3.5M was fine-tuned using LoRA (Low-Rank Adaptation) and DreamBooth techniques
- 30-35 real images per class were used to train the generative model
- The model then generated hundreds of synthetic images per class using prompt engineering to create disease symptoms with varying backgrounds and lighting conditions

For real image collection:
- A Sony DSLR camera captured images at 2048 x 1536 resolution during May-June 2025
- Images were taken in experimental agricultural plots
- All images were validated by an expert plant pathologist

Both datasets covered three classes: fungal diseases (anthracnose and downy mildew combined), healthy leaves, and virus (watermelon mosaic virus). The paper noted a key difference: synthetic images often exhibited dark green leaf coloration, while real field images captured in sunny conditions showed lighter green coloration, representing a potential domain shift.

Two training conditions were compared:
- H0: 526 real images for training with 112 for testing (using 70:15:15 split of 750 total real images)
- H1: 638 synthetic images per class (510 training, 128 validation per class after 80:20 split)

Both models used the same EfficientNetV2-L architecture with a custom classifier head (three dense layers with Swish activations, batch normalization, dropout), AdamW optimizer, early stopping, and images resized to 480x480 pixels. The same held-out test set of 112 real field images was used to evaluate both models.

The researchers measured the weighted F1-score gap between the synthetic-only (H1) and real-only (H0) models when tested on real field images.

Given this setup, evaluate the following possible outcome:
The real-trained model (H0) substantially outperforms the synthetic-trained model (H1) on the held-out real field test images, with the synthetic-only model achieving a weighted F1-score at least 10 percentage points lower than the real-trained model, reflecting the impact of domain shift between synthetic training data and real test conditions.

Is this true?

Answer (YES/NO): NO